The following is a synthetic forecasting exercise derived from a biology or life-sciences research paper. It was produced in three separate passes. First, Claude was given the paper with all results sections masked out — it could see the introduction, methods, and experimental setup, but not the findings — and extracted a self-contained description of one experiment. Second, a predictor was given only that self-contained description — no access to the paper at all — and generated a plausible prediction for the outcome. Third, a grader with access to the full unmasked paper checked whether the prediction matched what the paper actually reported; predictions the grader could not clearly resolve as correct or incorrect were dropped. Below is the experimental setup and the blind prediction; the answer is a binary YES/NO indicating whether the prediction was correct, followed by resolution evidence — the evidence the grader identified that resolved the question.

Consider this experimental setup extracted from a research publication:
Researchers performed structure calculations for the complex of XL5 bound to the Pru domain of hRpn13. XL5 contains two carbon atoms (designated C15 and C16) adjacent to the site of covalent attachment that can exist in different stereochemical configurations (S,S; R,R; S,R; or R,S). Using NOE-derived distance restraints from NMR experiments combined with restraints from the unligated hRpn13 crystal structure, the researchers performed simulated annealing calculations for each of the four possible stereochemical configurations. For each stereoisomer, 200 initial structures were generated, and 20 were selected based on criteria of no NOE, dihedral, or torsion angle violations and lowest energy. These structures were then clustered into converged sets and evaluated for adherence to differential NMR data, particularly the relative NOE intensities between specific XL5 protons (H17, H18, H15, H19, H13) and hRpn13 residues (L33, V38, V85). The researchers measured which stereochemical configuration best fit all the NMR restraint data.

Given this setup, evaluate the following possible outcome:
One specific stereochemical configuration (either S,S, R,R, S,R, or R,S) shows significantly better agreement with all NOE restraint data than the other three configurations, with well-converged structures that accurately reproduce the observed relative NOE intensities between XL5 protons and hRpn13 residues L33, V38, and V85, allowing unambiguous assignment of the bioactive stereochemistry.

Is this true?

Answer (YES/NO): NO